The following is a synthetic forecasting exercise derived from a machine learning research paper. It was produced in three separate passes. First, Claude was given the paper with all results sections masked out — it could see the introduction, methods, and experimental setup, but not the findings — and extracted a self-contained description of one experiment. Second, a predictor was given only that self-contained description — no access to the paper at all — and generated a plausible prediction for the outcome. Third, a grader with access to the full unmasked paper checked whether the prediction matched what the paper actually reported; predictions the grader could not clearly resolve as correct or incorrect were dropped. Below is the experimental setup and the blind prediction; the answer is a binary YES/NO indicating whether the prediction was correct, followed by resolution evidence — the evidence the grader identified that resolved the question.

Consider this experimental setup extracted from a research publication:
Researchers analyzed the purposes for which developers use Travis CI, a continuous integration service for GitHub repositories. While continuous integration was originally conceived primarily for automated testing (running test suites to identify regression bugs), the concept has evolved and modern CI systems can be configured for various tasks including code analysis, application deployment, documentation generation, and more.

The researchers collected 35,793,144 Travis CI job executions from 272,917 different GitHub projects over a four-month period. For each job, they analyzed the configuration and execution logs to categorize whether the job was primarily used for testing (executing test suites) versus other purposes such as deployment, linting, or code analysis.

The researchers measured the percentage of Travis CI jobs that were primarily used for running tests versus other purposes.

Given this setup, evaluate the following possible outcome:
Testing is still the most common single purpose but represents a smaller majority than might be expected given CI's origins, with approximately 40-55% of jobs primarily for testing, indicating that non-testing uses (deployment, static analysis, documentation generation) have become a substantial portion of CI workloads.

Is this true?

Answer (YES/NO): NO